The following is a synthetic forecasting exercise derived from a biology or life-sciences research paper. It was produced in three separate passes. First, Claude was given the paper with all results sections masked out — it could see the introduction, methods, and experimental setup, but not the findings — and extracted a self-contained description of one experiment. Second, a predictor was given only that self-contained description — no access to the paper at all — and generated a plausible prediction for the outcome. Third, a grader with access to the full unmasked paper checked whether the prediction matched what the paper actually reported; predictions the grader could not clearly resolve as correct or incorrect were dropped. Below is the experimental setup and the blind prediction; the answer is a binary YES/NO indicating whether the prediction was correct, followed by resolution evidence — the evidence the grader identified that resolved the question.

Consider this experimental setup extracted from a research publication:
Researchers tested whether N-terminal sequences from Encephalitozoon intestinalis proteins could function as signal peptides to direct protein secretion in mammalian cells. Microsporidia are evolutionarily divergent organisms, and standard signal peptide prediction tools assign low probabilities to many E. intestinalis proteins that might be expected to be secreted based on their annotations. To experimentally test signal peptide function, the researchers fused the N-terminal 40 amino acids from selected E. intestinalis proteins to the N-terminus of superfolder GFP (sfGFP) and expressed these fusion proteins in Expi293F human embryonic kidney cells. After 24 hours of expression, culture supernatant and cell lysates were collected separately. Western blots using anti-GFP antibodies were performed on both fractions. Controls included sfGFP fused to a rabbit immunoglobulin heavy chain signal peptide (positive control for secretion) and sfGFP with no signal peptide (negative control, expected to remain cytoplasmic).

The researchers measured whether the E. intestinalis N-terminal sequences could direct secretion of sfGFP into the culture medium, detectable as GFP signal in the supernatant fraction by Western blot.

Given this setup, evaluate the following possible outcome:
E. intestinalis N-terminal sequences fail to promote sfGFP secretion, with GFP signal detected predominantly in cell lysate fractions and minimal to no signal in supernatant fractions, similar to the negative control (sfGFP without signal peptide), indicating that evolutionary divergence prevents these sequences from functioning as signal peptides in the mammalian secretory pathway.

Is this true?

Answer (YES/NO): NO